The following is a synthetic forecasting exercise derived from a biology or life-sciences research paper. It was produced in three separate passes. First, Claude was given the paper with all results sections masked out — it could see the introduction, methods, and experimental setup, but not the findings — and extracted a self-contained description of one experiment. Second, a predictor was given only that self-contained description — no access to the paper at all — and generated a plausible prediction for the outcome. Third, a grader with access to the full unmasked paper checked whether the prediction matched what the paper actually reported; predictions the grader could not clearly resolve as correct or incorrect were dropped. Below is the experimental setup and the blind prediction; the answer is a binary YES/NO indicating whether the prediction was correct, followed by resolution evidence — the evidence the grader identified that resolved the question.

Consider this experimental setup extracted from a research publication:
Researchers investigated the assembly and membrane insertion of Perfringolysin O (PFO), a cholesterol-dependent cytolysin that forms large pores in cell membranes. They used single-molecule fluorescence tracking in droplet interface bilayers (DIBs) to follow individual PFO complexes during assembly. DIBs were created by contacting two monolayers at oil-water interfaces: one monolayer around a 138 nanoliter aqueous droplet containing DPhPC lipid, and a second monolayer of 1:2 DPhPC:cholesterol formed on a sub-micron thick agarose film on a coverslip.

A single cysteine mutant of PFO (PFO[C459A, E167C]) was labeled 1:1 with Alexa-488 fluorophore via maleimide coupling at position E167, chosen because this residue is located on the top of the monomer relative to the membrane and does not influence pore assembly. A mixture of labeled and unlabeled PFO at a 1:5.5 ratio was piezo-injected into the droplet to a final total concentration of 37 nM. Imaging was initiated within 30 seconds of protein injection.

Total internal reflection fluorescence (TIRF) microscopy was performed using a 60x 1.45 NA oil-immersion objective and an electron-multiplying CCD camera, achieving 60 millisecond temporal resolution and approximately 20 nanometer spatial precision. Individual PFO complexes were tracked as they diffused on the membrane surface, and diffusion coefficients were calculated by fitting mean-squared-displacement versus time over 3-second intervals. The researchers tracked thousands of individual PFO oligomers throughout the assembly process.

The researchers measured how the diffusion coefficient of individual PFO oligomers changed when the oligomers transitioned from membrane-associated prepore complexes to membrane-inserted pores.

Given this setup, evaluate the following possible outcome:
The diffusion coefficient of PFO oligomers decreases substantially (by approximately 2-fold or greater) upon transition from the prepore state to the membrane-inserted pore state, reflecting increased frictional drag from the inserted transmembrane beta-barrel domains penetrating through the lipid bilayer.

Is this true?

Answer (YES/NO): NO